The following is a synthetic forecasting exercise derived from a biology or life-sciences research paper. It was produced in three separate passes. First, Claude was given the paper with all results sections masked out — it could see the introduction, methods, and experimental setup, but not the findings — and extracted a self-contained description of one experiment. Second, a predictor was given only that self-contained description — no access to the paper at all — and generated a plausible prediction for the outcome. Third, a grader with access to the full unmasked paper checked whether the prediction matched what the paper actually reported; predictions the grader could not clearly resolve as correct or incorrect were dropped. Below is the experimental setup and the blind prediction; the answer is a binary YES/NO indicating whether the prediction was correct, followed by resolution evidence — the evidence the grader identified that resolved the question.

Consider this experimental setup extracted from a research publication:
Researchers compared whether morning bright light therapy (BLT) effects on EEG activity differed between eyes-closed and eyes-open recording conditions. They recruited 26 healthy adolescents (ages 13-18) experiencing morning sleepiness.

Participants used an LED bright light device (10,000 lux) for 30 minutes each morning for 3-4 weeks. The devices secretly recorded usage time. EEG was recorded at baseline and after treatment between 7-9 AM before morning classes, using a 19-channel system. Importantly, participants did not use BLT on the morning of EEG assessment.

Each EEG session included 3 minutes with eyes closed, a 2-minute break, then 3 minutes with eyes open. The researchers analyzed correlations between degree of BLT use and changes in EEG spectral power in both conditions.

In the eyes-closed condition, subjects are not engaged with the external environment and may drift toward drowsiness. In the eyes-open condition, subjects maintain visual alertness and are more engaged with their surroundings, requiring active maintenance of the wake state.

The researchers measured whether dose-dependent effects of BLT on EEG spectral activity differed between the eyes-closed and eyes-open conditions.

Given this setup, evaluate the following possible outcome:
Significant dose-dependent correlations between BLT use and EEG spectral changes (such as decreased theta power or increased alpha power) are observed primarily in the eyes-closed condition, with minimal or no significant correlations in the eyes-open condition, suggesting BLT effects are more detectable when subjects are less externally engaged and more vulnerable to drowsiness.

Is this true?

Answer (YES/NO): NO